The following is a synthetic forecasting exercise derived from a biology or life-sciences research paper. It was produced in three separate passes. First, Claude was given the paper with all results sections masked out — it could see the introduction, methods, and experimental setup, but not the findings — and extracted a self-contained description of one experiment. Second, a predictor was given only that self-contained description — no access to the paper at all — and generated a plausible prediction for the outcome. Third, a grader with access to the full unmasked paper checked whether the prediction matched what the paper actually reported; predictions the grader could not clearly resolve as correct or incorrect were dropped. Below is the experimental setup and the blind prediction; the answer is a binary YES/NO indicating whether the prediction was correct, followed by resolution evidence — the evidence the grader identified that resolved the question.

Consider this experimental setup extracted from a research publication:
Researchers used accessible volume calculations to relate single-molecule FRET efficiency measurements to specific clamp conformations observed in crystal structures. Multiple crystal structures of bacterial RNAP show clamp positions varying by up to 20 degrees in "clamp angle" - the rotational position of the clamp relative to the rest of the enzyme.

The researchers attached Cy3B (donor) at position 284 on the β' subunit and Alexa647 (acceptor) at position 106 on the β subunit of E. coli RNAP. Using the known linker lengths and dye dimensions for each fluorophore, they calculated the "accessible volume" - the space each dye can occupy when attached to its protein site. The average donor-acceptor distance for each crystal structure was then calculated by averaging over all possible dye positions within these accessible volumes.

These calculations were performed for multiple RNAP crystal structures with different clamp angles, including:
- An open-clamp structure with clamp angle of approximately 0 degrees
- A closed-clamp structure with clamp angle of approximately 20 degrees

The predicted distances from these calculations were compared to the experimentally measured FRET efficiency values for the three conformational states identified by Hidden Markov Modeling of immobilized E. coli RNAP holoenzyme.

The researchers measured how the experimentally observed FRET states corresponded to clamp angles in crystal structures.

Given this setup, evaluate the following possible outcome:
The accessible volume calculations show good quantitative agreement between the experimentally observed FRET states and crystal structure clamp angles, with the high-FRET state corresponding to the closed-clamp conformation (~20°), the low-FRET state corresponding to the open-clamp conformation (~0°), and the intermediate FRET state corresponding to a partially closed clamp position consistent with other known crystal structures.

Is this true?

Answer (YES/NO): NO